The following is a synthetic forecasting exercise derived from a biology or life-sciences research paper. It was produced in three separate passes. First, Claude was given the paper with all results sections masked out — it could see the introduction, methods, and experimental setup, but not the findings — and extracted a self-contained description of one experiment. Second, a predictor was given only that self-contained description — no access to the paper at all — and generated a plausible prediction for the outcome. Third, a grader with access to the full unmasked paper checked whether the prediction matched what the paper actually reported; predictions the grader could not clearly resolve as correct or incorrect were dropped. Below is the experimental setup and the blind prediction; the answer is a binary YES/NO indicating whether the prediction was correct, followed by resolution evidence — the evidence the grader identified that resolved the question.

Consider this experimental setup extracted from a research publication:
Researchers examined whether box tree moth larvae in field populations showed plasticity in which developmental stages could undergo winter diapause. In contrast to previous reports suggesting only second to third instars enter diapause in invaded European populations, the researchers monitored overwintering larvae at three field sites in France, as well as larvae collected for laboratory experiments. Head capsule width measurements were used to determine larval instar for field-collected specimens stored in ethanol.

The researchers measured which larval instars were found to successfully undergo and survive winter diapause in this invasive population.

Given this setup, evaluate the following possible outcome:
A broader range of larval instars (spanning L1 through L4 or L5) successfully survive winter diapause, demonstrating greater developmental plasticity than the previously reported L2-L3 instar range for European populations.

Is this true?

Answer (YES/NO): NO